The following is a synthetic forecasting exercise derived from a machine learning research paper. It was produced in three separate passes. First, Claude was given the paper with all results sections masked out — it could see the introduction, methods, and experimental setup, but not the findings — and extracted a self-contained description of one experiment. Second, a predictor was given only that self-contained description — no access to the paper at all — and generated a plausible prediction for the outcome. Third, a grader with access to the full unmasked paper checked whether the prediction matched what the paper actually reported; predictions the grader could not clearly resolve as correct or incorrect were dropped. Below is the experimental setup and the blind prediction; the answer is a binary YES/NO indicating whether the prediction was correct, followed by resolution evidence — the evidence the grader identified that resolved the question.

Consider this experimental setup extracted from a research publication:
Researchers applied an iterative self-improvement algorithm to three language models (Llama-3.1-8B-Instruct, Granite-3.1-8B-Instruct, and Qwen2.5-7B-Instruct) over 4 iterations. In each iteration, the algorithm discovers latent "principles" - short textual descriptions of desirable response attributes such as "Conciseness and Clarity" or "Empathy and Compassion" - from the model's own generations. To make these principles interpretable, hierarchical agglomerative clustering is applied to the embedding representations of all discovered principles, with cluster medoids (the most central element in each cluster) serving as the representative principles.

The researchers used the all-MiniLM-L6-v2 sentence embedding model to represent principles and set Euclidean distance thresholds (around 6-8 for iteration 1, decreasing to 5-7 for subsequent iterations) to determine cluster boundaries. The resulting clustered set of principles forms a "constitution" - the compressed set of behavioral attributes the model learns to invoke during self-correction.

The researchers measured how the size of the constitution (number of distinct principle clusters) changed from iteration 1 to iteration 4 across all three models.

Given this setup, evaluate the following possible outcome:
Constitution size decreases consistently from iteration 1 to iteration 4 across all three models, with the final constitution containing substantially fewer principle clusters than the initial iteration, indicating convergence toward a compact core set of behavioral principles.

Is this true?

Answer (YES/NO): YES